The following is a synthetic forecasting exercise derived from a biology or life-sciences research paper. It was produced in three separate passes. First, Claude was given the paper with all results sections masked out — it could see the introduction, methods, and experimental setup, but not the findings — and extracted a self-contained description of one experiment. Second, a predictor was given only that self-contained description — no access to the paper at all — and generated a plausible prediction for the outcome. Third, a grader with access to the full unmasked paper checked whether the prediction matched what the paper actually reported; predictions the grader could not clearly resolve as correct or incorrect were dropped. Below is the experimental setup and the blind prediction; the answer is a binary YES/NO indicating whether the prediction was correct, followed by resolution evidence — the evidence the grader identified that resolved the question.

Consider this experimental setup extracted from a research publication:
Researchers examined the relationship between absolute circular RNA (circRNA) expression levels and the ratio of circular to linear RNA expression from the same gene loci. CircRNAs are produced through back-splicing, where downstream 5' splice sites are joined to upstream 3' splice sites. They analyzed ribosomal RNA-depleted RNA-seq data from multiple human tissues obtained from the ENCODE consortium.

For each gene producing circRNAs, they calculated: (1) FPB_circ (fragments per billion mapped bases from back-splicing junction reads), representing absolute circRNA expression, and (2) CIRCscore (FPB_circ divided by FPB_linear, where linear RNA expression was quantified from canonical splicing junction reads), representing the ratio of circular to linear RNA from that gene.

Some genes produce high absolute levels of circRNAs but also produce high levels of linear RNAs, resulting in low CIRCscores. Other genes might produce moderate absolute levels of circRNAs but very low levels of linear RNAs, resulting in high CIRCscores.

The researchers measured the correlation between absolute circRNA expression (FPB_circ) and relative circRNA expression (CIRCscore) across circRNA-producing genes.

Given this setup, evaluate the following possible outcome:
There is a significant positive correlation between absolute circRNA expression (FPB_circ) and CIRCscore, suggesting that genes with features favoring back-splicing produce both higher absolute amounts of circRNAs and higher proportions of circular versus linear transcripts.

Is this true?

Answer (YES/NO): NO